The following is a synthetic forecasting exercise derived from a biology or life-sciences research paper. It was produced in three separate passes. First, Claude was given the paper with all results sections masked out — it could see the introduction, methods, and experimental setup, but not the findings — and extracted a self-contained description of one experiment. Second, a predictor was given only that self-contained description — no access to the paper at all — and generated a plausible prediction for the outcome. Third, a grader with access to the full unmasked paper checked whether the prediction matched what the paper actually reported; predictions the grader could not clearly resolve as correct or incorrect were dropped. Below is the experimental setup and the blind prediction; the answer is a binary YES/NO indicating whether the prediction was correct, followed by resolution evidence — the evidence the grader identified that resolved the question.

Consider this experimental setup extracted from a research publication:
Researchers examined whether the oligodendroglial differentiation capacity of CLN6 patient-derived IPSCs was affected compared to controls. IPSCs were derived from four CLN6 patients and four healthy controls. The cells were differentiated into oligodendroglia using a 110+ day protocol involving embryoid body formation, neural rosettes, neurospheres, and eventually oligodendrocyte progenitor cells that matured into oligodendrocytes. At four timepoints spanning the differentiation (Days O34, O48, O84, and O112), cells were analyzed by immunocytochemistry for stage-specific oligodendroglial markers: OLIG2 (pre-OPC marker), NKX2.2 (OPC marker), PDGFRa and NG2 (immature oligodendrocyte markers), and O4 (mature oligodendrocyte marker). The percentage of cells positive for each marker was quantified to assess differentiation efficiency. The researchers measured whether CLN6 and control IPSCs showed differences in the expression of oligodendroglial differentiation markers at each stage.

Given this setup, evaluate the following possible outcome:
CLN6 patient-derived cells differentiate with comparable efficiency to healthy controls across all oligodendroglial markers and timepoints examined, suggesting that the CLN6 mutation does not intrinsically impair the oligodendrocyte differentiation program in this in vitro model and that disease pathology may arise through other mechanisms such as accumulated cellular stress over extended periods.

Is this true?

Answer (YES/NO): YES